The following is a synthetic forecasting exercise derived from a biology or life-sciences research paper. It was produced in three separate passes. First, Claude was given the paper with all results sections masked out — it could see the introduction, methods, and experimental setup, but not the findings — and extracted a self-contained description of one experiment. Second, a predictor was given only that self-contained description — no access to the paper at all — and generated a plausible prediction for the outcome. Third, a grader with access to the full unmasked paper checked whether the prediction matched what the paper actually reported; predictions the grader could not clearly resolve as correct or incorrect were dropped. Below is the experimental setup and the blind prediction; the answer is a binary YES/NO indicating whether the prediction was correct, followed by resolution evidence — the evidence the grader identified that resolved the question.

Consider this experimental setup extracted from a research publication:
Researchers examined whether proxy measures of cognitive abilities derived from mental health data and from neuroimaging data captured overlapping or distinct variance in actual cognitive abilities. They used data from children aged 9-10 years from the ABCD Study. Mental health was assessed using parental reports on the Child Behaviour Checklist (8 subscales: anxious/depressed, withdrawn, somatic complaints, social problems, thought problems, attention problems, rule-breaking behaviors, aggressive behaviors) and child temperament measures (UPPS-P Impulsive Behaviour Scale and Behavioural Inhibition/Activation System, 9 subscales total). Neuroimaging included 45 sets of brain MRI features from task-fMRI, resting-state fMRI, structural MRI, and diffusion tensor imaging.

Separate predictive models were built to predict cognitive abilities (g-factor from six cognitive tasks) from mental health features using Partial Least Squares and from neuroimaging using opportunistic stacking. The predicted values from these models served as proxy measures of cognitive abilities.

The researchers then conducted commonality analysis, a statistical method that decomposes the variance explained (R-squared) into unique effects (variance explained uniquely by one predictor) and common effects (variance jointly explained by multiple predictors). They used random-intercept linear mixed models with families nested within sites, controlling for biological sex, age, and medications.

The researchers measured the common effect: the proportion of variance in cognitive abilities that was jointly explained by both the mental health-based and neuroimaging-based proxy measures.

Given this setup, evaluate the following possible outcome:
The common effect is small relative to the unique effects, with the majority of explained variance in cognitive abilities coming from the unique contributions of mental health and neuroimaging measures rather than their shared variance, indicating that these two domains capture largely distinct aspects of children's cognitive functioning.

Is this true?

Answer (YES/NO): NO